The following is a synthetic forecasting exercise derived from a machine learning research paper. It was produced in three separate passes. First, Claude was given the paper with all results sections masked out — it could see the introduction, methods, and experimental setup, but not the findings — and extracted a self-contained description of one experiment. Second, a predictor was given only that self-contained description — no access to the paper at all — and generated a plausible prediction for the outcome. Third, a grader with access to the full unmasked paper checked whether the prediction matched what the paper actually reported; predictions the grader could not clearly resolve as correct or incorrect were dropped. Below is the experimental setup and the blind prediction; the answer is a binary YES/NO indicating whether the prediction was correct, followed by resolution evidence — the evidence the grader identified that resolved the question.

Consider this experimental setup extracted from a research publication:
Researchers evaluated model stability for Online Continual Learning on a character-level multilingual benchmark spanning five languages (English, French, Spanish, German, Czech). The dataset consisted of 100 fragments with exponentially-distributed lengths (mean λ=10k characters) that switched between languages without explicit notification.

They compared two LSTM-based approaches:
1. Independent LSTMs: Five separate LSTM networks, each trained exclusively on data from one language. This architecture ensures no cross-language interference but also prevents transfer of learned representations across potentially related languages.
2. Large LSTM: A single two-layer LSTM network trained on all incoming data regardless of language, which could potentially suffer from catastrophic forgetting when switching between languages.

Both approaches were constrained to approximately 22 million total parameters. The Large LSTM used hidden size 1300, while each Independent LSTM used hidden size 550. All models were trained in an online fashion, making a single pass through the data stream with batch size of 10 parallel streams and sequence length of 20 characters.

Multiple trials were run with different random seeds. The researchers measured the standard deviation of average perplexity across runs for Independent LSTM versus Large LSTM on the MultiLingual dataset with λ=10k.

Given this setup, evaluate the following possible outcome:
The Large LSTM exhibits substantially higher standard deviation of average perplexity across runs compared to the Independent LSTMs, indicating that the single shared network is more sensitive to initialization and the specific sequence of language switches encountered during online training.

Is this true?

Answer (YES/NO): YES